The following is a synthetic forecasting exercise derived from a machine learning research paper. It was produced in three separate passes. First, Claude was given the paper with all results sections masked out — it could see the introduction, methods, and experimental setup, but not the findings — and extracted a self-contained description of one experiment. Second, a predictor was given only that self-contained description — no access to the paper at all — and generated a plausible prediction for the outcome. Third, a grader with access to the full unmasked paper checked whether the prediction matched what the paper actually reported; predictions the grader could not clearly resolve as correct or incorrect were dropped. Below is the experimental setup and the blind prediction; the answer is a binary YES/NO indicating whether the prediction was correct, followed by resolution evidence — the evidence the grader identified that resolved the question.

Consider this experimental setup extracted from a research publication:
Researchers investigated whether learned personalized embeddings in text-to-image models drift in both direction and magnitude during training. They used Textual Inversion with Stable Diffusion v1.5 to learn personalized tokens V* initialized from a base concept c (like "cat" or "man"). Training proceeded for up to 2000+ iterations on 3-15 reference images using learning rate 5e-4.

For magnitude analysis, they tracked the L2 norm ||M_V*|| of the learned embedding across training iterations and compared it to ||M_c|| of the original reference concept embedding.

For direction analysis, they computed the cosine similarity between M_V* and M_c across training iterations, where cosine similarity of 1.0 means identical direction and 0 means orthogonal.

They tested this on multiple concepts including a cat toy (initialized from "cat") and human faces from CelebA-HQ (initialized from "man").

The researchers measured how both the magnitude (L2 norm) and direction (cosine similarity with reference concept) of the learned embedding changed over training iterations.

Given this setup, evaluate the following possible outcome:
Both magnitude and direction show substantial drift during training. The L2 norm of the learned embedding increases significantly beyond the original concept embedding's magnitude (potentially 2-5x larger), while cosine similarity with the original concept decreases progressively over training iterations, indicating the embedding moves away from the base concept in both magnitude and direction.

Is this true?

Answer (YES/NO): YES